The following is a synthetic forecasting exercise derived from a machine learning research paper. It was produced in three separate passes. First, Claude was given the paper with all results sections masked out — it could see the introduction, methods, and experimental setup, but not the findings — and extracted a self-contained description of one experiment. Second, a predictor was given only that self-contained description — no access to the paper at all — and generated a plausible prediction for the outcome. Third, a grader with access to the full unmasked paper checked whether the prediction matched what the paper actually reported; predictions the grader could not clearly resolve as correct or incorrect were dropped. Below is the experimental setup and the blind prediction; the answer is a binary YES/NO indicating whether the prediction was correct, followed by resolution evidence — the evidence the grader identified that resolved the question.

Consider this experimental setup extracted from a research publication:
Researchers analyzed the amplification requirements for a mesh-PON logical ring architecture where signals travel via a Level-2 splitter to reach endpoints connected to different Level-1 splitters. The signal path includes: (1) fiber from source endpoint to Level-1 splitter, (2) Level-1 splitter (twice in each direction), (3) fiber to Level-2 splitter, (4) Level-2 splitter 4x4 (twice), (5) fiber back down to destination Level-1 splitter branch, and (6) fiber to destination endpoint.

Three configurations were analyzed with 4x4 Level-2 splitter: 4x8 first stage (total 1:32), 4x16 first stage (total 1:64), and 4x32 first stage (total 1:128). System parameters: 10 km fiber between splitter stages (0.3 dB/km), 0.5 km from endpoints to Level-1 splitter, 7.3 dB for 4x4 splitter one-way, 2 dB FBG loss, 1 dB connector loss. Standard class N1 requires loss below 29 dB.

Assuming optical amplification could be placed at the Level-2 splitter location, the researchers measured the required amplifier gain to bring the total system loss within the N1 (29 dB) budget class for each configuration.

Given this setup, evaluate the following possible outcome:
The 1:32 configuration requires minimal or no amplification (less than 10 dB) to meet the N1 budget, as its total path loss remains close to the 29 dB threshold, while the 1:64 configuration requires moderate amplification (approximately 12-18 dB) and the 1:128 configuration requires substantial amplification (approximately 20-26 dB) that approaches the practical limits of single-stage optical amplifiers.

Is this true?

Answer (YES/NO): NO